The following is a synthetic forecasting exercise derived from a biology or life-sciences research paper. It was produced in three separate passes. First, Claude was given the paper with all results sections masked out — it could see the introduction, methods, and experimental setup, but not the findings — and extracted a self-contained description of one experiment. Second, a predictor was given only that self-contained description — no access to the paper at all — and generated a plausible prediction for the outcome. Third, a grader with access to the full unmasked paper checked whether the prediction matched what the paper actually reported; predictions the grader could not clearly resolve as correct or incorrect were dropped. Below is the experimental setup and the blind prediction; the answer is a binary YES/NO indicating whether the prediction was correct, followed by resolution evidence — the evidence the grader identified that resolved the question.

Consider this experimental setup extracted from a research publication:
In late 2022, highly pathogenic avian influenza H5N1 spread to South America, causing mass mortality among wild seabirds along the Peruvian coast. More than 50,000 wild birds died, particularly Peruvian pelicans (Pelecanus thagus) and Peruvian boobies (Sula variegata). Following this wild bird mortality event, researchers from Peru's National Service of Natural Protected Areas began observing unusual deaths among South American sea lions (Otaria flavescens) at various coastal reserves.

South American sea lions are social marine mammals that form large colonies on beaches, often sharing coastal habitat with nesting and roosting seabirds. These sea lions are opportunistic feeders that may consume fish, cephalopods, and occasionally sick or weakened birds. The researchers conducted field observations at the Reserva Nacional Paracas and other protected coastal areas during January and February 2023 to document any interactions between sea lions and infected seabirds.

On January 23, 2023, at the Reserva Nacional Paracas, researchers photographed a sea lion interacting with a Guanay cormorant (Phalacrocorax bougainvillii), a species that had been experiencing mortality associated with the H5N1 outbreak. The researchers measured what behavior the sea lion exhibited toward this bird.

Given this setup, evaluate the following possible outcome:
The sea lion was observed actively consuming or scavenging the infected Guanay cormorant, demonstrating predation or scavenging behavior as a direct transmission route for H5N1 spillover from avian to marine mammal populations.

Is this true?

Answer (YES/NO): YES